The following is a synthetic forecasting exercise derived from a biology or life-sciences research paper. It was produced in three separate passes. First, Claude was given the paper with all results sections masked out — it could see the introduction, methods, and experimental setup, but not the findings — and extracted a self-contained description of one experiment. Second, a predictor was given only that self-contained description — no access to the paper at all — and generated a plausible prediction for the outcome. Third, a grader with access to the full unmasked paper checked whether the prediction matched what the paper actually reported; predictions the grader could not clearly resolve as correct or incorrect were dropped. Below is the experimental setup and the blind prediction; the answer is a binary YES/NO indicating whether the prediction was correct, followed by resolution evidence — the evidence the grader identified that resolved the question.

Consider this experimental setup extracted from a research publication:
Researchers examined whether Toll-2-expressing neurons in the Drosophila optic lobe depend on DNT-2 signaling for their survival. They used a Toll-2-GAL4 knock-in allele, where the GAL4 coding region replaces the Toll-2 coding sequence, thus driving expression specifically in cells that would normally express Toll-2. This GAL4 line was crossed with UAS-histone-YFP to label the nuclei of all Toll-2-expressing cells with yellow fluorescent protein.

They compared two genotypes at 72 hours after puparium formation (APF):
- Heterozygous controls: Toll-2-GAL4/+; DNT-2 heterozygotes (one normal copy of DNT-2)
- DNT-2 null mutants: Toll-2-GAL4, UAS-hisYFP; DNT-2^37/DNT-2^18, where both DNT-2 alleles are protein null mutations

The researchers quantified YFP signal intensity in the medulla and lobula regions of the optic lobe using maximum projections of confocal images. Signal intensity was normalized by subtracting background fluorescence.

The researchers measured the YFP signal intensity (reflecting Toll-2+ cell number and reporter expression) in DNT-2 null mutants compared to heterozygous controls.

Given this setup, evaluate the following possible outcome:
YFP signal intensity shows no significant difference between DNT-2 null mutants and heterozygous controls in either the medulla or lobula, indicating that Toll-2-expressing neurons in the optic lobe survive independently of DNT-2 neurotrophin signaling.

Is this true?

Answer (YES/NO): NO